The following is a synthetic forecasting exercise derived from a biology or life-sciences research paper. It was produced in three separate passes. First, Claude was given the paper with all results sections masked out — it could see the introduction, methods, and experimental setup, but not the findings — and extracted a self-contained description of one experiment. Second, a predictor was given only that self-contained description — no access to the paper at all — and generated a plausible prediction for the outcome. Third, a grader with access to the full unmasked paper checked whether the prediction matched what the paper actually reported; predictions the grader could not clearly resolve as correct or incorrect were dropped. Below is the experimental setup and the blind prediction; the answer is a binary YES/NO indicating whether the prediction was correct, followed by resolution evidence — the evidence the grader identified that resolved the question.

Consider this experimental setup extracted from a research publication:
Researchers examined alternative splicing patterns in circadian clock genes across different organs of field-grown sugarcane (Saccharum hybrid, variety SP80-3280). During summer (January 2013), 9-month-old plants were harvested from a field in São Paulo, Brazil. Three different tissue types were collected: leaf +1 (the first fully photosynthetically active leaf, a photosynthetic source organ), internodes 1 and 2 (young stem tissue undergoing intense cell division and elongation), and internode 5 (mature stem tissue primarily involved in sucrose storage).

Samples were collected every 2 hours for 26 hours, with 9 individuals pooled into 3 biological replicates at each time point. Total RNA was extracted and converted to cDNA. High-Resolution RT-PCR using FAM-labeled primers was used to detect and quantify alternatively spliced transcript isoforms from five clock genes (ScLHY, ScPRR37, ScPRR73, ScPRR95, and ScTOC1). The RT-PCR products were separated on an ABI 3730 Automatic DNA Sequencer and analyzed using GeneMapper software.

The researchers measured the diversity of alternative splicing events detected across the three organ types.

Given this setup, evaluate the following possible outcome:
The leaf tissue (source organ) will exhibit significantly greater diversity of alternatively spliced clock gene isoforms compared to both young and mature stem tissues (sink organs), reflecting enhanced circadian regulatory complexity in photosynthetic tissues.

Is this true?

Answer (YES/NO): YES